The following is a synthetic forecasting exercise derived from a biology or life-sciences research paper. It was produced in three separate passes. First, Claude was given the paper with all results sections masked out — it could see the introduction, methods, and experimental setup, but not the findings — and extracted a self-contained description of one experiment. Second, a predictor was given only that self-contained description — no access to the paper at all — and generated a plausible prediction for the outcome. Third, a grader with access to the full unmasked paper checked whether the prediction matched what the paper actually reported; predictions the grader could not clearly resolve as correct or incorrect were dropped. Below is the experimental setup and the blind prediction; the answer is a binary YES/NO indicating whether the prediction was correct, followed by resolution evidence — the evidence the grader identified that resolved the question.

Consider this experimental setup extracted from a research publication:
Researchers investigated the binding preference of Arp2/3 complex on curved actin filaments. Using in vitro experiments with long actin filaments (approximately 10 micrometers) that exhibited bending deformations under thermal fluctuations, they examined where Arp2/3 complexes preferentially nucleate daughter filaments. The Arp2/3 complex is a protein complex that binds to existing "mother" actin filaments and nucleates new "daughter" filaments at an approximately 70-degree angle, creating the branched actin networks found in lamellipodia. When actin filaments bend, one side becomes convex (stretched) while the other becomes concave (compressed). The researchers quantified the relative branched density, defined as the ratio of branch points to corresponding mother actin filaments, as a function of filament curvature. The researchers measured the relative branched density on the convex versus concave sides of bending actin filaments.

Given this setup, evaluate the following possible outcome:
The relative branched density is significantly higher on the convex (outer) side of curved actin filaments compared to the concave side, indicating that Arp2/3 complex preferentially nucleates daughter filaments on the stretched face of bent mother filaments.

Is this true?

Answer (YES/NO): YES